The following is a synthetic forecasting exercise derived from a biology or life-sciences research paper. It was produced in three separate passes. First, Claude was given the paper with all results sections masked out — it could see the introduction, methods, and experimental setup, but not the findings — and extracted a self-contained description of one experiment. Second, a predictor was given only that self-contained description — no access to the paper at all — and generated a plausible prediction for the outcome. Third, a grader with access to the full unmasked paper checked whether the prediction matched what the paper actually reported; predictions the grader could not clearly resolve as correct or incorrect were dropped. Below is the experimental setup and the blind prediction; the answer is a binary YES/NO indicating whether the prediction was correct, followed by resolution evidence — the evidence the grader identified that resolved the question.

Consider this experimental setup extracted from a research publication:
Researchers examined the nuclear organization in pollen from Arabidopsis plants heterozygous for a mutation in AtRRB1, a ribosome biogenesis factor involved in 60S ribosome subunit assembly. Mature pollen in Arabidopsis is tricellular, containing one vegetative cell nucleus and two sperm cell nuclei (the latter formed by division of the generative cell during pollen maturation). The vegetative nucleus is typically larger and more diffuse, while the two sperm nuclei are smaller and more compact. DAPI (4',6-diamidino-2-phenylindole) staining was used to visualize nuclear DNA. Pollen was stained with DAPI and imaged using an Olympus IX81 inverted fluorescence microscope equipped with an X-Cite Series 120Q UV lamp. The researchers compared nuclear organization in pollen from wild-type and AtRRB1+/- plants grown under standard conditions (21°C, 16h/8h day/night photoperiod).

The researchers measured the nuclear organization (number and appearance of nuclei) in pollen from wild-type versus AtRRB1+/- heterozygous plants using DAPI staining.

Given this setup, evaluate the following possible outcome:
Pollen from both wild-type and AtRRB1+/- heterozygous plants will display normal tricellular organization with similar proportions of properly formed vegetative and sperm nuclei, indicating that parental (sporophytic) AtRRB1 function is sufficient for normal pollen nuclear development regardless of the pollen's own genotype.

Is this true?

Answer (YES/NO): NO